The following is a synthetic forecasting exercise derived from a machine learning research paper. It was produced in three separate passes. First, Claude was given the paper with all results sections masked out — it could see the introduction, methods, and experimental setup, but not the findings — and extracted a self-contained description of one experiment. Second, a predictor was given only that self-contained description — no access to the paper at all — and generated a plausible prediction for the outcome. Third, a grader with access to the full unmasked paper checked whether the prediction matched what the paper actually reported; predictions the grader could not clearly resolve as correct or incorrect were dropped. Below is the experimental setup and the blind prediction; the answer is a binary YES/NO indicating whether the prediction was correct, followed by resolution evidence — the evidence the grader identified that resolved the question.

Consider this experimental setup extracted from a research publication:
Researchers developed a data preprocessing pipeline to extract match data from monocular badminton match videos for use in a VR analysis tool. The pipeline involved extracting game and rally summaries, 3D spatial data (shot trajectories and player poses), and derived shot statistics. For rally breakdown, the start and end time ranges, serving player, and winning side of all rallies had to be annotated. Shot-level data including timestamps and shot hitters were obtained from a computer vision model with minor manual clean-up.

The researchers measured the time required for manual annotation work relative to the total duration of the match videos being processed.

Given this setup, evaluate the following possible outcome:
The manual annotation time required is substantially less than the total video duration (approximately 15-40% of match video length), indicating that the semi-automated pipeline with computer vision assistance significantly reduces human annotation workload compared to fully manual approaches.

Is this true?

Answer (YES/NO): NO